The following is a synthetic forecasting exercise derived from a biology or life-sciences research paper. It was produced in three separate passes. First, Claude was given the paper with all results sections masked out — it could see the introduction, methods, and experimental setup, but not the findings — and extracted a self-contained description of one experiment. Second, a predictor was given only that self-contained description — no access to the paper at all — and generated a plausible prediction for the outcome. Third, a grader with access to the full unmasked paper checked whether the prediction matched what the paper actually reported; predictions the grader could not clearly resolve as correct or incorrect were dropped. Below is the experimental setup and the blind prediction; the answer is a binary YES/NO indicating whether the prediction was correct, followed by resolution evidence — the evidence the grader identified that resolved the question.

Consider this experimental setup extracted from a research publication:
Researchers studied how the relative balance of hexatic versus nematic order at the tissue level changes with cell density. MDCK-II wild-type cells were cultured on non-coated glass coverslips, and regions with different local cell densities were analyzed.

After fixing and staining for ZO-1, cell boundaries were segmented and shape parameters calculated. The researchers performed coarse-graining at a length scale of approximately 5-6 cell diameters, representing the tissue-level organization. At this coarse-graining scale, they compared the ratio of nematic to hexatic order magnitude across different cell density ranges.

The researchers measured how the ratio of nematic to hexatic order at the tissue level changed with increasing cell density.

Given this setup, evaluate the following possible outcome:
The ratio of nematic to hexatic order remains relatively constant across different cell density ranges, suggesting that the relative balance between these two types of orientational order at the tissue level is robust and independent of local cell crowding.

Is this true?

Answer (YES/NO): NO